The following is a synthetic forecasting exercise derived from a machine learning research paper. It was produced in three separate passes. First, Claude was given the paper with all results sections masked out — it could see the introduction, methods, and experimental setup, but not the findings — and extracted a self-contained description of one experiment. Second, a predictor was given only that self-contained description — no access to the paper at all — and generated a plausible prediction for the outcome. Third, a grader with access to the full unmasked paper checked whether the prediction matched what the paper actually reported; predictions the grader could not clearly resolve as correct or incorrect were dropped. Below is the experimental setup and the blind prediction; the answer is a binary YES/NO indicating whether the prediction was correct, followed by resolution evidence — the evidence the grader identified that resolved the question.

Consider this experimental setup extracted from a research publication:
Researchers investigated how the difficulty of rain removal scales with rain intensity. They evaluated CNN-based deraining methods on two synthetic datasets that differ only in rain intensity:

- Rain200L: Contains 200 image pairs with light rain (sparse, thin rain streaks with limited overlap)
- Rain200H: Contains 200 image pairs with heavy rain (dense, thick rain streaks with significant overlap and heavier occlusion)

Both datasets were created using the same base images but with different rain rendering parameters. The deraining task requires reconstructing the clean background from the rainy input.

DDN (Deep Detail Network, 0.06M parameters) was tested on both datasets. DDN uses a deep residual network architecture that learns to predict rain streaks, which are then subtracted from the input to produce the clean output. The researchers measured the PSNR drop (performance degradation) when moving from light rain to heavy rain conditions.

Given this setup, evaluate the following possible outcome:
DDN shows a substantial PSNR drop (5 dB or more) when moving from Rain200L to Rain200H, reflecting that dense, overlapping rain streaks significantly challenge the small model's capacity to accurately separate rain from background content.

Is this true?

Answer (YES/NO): YES